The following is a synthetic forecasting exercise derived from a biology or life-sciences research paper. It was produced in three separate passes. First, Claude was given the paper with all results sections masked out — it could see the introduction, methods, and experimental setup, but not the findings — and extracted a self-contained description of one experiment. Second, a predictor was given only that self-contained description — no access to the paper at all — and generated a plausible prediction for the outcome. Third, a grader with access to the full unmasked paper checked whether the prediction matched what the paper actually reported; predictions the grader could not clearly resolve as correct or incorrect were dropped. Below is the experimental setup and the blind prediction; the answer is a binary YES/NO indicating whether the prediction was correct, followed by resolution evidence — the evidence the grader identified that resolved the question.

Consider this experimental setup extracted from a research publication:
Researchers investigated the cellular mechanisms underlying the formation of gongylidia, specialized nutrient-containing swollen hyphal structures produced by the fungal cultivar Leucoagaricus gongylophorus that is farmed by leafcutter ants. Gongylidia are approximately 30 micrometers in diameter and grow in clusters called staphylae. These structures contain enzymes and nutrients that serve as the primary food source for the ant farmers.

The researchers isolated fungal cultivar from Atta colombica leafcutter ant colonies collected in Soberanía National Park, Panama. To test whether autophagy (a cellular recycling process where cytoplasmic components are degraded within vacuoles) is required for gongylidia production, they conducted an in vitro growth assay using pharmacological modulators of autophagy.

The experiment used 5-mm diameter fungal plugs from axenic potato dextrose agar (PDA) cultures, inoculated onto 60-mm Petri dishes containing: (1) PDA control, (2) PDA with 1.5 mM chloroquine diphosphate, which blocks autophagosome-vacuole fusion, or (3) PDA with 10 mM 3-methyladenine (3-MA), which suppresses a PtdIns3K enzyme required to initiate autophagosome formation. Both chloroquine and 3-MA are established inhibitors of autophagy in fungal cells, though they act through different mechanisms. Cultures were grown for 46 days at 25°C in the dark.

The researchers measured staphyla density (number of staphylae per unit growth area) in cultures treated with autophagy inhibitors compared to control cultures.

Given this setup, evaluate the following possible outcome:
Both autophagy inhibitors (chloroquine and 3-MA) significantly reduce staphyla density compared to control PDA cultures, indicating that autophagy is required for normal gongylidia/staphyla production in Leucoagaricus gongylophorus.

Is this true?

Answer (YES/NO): YES